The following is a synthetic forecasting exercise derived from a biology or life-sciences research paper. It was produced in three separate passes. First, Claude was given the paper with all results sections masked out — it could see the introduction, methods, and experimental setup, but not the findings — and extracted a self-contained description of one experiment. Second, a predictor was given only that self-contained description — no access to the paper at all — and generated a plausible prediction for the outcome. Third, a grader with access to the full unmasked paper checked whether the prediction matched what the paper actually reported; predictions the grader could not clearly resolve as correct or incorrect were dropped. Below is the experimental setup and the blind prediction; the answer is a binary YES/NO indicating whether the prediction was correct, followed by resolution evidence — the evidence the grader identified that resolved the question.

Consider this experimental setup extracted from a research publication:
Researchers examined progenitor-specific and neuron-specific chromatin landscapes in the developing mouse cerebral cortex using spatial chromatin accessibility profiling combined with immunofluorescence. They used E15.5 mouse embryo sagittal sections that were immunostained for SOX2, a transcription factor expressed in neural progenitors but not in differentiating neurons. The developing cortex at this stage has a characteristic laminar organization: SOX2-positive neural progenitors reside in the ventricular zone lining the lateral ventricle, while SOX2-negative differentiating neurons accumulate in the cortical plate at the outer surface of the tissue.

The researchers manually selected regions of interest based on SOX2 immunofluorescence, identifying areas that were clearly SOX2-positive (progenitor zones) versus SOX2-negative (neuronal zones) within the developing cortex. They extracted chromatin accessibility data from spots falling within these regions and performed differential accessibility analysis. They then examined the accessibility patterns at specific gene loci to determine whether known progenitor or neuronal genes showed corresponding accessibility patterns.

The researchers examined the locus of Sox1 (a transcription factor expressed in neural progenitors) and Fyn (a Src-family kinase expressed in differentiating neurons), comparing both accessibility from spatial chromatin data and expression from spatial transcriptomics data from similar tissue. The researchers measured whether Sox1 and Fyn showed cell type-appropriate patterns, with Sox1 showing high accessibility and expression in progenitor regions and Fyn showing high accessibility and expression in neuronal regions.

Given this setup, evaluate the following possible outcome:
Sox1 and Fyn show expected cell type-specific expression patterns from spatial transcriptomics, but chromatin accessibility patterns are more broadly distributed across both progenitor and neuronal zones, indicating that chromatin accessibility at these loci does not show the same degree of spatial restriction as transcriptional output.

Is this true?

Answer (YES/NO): NO